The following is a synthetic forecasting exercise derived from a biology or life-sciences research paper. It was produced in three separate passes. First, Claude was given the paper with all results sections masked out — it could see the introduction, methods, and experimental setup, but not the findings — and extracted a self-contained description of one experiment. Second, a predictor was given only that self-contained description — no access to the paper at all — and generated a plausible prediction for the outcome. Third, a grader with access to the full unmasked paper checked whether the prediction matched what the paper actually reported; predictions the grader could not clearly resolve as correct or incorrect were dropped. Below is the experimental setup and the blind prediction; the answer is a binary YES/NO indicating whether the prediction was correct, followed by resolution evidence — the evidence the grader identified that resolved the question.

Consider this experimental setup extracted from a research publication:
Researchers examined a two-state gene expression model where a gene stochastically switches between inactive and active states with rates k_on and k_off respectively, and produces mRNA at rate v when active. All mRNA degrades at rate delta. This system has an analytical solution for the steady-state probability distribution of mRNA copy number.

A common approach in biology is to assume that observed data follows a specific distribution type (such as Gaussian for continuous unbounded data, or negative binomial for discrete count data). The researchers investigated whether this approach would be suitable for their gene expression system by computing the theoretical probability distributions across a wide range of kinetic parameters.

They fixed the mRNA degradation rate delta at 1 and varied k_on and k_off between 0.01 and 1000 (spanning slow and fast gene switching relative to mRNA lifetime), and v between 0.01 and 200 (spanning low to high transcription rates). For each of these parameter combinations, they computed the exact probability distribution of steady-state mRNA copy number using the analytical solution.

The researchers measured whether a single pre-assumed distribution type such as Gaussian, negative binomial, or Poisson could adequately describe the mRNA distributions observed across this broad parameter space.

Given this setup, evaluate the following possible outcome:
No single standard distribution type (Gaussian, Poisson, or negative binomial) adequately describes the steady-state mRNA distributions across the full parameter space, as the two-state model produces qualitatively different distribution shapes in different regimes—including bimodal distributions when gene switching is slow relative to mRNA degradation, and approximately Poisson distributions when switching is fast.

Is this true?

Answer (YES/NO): YES